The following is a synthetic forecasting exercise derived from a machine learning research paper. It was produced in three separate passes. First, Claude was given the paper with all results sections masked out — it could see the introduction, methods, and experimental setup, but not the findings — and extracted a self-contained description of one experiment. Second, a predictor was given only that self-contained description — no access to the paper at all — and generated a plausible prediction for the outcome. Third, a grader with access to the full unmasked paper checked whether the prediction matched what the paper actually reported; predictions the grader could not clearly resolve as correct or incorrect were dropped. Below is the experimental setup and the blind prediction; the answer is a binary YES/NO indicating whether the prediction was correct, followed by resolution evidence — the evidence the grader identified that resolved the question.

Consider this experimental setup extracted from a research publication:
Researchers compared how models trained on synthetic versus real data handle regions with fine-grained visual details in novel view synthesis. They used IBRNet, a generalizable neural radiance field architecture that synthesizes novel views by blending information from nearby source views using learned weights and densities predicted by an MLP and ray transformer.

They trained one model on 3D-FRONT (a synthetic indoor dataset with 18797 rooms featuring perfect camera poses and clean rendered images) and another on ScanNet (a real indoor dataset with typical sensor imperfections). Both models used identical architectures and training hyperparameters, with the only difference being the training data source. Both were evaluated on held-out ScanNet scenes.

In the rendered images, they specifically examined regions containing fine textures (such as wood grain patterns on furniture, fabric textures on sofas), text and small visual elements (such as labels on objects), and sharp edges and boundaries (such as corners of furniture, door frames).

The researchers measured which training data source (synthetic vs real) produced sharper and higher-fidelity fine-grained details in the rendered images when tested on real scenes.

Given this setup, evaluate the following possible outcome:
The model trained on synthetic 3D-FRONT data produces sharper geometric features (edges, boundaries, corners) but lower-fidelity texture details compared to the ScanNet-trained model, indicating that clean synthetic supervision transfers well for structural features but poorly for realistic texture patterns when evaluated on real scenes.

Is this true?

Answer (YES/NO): NO